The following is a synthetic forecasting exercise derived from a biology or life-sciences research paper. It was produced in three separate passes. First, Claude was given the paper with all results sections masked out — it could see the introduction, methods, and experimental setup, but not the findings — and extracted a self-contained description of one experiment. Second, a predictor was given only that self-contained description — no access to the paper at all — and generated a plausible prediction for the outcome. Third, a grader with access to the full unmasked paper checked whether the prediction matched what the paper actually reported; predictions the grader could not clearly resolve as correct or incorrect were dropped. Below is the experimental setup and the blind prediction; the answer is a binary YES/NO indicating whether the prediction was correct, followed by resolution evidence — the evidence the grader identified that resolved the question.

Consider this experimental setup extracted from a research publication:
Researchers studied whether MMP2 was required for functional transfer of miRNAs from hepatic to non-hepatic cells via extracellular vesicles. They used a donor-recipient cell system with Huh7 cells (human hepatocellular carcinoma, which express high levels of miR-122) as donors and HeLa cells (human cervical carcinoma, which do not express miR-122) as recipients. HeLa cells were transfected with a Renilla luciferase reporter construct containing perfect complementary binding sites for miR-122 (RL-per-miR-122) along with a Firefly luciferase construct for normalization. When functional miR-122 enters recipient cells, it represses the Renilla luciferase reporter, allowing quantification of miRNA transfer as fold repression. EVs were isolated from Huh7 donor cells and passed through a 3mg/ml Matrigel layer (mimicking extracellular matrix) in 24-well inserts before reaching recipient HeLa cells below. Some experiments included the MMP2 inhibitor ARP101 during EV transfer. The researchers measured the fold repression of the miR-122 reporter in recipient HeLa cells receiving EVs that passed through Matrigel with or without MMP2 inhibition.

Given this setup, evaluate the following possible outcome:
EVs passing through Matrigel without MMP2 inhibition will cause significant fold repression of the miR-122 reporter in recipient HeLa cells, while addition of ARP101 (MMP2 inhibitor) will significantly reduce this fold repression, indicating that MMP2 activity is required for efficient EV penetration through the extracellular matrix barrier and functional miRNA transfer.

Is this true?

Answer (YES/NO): NO